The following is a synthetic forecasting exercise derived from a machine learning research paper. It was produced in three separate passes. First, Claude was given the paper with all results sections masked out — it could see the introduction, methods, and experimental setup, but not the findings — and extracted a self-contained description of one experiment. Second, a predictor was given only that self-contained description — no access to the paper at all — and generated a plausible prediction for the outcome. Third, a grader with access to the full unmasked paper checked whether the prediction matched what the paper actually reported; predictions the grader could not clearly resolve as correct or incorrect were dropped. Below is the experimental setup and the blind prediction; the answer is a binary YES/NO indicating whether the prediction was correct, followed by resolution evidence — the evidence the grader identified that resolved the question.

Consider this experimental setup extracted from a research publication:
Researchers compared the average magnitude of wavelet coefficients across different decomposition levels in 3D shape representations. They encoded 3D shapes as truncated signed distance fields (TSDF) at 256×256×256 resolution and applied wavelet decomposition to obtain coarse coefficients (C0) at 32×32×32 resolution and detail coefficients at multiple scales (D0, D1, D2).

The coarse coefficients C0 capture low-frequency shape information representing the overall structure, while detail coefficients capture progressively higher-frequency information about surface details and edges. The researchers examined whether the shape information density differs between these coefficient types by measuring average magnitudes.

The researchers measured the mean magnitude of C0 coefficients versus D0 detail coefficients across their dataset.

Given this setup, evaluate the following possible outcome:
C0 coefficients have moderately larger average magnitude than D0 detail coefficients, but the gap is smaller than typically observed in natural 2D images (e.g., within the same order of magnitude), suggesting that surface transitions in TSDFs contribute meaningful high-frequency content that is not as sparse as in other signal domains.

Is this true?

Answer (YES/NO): NO